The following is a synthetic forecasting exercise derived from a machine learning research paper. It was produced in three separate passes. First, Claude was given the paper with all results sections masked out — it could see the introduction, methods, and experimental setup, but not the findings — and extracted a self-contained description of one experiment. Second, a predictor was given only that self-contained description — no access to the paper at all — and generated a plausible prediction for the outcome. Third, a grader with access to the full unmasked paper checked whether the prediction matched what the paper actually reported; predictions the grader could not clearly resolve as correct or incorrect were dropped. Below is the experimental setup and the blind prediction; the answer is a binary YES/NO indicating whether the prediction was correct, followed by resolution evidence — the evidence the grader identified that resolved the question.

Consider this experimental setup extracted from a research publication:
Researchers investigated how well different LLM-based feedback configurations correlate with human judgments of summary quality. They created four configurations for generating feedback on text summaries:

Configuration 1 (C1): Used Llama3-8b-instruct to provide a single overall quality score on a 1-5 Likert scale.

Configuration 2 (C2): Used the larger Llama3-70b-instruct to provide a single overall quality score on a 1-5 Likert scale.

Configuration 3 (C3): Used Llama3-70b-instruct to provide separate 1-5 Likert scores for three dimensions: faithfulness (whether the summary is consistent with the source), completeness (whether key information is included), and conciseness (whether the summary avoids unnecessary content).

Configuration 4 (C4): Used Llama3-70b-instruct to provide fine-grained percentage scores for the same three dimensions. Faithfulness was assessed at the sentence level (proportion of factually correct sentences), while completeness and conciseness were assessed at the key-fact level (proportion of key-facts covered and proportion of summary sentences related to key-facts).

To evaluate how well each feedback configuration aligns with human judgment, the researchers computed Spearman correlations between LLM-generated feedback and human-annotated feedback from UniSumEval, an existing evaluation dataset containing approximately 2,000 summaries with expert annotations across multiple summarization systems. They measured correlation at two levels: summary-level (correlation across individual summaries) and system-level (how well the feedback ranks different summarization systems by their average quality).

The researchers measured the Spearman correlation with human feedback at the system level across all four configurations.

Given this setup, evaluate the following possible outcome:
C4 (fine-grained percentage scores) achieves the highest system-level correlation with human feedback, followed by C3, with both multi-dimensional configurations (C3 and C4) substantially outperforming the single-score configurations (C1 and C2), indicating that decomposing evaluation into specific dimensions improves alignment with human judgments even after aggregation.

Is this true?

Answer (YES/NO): NO